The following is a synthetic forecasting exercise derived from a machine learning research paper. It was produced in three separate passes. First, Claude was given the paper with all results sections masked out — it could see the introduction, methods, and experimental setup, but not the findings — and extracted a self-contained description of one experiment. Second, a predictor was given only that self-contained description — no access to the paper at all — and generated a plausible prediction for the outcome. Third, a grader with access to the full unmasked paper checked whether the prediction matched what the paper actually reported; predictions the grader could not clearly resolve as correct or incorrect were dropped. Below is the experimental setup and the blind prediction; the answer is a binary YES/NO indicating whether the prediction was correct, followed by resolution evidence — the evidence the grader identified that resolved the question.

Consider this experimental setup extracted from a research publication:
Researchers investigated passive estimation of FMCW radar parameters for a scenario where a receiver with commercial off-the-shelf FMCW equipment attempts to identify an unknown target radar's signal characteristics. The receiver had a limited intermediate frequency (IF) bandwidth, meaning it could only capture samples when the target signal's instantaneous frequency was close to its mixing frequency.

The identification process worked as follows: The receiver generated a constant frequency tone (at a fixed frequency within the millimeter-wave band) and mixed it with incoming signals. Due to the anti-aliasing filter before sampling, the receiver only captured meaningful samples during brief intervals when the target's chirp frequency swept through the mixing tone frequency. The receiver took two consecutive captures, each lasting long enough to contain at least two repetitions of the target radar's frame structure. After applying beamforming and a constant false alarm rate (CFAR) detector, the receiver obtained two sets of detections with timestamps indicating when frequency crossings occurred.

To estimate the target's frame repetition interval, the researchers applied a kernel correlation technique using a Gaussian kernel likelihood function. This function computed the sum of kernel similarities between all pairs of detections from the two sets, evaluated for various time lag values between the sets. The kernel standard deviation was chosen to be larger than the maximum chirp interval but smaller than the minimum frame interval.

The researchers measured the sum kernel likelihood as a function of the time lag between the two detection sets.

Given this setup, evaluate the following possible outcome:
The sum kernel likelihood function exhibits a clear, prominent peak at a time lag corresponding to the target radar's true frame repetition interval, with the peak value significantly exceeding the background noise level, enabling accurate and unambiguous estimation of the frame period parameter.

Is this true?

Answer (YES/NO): NO